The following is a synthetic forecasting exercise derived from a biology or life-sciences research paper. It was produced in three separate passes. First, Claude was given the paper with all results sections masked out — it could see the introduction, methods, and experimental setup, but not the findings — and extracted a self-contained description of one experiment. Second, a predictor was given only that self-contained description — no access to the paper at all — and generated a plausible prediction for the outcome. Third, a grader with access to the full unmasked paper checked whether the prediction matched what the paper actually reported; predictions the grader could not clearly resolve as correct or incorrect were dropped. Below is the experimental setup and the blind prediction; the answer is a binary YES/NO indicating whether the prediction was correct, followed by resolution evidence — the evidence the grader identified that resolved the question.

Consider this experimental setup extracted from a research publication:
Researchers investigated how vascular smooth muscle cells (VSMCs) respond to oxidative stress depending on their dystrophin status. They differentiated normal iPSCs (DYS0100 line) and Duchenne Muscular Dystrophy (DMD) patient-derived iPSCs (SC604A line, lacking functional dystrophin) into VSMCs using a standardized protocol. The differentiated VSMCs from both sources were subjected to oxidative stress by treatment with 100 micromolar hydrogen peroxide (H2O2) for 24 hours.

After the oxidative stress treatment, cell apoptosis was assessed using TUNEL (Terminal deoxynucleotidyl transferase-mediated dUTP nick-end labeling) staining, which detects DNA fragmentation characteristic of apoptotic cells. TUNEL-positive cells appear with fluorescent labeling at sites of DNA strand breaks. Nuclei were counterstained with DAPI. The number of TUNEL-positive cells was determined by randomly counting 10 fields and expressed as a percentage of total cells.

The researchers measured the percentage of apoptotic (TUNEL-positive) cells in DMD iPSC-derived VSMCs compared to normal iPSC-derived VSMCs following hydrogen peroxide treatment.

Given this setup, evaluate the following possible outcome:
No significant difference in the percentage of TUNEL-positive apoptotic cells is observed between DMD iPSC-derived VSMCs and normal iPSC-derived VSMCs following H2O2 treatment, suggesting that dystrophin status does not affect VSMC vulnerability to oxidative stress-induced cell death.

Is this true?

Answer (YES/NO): NO